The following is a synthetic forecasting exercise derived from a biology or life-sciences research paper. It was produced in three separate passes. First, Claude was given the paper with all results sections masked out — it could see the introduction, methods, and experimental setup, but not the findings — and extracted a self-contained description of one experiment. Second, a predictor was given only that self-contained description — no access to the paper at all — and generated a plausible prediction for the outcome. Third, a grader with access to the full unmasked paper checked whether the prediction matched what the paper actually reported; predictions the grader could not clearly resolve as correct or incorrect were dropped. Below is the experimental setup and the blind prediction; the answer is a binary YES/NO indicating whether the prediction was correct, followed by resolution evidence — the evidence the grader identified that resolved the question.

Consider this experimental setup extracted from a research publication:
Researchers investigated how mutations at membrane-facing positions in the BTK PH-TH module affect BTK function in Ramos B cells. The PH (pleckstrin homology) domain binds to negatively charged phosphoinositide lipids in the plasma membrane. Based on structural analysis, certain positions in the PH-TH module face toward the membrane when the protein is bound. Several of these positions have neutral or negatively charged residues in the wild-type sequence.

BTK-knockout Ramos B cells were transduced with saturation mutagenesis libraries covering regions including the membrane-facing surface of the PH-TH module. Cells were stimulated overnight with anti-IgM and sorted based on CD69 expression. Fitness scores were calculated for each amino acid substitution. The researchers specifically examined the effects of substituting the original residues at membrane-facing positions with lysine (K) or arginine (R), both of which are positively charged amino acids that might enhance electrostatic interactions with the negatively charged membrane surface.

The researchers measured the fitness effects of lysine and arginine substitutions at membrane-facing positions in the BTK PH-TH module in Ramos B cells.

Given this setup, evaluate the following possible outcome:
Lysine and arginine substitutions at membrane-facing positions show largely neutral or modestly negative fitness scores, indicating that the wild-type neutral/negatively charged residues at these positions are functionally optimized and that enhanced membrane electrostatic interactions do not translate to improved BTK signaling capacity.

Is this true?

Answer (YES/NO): NO